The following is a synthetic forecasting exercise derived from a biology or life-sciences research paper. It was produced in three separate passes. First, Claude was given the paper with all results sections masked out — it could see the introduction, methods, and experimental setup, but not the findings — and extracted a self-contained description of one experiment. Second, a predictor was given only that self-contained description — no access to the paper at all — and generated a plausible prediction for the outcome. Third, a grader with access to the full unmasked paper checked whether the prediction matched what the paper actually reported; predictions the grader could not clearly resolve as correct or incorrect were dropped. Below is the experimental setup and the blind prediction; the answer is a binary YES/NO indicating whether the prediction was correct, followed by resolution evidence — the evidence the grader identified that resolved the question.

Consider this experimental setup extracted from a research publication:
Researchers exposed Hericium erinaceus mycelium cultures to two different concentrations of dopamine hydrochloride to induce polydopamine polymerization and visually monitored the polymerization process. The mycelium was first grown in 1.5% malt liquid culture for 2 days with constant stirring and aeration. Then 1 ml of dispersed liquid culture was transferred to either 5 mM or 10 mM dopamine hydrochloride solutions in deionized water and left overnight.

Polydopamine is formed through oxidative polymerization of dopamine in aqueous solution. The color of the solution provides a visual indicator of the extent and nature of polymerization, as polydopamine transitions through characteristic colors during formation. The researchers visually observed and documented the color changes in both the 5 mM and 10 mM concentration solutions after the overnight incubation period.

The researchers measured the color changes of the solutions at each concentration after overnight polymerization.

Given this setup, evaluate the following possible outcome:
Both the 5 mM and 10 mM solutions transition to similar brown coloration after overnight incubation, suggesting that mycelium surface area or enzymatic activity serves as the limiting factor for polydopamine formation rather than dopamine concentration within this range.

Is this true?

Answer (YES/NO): NO